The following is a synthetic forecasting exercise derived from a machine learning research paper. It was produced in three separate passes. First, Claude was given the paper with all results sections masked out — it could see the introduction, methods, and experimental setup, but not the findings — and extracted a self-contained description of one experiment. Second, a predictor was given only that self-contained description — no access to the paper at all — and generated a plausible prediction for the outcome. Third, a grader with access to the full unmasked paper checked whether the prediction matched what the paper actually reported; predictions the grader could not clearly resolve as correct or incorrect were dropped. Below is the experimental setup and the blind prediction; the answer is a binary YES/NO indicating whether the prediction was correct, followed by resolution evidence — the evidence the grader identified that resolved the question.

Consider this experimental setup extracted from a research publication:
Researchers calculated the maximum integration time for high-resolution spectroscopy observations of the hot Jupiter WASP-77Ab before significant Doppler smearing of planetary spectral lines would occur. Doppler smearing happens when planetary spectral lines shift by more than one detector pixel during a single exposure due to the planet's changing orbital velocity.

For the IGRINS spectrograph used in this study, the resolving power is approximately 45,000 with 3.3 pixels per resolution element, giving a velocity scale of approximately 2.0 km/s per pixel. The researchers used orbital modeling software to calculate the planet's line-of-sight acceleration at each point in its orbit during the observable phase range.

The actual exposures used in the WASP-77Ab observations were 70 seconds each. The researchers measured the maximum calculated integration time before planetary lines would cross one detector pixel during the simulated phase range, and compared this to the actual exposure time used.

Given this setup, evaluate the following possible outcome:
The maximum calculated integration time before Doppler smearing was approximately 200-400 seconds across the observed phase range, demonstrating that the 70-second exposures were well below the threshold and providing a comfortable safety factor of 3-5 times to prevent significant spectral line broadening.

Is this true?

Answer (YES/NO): YES